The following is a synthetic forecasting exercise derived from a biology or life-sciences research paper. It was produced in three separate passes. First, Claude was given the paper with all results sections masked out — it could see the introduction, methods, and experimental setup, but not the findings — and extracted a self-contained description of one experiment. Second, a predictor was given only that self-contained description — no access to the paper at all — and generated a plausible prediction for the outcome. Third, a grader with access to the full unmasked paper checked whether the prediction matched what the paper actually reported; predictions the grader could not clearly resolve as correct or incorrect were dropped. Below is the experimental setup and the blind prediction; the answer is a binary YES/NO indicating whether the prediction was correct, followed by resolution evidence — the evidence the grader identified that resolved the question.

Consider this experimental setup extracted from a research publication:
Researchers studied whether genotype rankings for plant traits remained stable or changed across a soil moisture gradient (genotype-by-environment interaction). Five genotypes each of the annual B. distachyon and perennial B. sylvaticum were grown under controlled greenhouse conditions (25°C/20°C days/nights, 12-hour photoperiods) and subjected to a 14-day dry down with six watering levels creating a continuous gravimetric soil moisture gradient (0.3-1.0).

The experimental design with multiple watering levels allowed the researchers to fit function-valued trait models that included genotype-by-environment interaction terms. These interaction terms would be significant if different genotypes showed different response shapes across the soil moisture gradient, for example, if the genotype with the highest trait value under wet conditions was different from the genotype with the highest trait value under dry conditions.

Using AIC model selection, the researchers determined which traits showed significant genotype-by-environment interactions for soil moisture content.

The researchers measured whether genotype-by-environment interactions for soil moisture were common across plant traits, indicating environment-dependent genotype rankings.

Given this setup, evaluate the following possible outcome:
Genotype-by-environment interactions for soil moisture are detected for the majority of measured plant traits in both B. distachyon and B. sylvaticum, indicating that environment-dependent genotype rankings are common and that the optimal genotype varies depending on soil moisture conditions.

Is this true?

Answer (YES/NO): NO